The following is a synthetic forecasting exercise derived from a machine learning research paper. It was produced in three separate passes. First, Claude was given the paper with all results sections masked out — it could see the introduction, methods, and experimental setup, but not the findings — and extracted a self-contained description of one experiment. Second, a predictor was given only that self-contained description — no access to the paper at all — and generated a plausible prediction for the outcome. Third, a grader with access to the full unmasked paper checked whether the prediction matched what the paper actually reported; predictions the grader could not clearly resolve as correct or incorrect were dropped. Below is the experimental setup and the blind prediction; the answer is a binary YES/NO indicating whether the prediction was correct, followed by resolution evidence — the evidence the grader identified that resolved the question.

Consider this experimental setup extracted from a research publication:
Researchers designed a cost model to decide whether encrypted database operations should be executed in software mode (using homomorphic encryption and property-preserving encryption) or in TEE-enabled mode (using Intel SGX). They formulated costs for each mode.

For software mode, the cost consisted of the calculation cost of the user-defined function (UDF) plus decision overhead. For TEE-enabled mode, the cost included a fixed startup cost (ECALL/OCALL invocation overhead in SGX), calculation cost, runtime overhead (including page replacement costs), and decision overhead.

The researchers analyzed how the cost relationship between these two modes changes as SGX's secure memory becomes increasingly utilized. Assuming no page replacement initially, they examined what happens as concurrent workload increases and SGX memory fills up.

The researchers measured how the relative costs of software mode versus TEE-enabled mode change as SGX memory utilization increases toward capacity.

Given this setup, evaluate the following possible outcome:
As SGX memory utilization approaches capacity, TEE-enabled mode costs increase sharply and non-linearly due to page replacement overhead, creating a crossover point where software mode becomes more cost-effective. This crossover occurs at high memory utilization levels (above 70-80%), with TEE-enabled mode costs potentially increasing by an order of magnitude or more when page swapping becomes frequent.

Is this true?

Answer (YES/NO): NO